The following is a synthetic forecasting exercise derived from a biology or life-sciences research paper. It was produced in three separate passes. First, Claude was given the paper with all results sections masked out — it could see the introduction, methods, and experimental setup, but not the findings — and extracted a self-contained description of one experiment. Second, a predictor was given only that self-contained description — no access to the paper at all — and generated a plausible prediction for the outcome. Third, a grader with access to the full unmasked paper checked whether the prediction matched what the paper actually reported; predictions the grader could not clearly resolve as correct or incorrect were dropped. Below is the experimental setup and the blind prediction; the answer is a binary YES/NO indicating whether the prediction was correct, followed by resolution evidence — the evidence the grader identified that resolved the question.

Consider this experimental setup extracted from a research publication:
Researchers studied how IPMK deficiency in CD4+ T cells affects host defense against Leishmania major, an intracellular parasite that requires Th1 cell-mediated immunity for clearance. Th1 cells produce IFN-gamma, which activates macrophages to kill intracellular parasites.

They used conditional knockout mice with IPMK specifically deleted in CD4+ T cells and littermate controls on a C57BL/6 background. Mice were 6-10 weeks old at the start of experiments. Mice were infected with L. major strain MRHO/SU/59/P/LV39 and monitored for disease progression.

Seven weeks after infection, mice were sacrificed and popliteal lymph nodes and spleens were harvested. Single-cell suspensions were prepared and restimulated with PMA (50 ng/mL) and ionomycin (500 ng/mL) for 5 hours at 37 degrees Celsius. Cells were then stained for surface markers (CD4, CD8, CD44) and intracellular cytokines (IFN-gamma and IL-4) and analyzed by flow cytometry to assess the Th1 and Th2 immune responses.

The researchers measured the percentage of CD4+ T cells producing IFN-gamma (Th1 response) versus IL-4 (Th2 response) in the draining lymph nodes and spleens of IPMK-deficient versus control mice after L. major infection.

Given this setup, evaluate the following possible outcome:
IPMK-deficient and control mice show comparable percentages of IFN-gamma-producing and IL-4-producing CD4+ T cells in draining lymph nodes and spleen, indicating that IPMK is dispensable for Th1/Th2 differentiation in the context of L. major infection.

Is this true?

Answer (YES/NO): NO